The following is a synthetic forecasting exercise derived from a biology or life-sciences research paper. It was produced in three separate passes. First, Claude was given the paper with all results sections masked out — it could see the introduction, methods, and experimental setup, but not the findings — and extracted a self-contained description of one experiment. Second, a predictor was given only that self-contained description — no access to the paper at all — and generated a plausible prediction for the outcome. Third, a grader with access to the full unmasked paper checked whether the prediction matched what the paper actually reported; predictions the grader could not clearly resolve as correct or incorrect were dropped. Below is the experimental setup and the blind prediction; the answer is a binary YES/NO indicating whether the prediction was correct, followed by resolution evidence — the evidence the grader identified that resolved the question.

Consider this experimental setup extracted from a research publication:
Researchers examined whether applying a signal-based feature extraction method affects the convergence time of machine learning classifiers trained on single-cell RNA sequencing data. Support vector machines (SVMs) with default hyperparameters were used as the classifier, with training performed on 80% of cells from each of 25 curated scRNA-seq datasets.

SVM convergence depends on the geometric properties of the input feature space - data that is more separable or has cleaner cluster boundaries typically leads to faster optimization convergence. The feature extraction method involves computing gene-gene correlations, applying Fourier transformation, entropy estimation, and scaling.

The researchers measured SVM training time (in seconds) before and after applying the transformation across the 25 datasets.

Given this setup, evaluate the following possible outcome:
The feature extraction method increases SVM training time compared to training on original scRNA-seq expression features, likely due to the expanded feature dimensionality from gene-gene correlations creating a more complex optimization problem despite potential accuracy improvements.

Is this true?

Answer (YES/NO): NO